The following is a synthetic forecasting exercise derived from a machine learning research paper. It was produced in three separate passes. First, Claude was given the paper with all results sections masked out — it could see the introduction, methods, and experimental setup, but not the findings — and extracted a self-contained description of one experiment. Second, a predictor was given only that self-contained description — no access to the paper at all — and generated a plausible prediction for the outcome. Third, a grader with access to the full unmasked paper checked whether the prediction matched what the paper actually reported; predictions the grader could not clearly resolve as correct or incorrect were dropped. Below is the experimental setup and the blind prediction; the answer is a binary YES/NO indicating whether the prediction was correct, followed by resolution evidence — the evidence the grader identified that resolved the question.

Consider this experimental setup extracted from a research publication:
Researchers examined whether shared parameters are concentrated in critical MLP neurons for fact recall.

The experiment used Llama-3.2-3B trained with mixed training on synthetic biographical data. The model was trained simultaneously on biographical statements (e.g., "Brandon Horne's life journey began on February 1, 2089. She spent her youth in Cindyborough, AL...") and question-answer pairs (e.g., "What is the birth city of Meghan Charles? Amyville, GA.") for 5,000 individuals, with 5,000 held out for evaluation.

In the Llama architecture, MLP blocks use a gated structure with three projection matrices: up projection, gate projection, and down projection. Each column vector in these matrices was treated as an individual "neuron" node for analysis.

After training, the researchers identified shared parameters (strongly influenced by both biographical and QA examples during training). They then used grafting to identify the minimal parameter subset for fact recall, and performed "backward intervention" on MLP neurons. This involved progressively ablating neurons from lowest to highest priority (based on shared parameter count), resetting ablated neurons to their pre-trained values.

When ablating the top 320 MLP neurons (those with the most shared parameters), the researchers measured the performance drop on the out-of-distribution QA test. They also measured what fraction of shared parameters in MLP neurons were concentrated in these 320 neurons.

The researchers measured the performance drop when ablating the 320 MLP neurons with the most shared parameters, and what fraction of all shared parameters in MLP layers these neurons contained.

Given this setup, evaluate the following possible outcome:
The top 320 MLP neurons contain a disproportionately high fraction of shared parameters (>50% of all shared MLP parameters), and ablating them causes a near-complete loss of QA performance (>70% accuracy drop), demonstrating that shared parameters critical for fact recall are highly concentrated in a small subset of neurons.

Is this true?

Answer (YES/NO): NO